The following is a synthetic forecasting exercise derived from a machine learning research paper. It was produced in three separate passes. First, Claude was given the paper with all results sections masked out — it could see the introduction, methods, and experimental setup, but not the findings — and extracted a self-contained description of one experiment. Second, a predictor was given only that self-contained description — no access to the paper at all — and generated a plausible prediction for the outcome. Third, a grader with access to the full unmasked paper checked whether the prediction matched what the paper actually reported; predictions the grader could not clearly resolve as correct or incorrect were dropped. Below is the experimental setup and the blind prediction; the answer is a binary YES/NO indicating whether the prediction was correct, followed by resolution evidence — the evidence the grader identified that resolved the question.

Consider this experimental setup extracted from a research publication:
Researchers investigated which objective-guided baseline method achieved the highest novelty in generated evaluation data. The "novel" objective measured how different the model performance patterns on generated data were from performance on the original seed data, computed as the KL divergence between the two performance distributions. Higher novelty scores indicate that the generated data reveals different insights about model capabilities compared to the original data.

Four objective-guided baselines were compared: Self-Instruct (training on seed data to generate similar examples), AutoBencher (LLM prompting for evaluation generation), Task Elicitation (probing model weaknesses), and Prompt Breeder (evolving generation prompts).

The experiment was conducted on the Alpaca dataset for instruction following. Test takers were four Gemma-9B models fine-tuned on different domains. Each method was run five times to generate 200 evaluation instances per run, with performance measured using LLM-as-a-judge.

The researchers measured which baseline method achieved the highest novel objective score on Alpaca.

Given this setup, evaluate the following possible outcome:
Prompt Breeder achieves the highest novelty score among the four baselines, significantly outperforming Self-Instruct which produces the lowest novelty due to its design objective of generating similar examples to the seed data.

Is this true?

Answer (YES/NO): NO